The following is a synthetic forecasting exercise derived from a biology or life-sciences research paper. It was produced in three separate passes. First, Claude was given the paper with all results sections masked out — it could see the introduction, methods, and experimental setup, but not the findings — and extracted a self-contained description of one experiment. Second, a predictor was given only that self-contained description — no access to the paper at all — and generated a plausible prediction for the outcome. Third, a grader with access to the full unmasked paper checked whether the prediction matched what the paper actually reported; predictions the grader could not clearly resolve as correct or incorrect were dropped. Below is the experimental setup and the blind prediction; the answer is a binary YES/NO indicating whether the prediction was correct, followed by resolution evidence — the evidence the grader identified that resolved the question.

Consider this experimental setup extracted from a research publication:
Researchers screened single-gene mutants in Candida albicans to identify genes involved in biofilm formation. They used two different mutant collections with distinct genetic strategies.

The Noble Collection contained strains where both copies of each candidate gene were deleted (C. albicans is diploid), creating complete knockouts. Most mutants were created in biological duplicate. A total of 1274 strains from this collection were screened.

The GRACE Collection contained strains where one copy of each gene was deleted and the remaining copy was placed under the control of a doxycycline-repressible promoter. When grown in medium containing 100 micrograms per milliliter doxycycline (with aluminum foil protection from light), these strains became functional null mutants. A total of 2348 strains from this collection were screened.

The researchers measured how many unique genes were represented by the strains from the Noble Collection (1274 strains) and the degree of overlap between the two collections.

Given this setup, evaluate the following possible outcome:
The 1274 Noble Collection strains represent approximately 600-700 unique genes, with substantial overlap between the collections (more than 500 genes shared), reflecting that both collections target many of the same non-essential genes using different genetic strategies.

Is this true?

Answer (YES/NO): NO